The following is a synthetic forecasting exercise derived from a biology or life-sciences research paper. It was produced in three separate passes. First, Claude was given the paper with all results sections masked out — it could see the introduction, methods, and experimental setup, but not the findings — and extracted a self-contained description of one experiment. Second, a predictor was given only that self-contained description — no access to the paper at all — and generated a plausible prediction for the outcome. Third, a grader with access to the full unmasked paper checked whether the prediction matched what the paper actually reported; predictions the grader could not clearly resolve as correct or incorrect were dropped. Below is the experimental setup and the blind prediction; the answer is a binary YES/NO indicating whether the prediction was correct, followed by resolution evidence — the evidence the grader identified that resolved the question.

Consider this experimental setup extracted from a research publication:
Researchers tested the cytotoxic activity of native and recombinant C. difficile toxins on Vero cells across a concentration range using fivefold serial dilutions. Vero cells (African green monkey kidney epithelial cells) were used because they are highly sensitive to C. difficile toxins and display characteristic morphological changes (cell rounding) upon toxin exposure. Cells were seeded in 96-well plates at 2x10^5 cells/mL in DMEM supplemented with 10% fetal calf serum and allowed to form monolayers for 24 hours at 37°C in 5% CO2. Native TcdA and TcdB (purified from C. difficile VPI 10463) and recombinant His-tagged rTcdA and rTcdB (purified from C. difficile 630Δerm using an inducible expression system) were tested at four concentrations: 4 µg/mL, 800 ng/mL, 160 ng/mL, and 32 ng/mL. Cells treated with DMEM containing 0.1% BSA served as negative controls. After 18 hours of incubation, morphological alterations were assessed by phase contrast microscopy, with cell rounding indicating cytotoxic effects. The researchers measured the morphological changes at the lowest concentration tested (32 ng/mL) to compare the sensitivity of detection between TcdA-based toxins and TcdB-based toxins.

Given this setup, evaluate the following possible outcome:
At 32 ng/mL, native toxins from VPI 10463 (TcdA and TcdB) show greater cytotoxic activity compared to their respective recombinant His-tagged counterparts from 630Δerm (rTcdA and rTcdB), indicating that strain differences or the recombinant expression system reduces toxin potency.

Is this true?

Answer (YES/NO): NO